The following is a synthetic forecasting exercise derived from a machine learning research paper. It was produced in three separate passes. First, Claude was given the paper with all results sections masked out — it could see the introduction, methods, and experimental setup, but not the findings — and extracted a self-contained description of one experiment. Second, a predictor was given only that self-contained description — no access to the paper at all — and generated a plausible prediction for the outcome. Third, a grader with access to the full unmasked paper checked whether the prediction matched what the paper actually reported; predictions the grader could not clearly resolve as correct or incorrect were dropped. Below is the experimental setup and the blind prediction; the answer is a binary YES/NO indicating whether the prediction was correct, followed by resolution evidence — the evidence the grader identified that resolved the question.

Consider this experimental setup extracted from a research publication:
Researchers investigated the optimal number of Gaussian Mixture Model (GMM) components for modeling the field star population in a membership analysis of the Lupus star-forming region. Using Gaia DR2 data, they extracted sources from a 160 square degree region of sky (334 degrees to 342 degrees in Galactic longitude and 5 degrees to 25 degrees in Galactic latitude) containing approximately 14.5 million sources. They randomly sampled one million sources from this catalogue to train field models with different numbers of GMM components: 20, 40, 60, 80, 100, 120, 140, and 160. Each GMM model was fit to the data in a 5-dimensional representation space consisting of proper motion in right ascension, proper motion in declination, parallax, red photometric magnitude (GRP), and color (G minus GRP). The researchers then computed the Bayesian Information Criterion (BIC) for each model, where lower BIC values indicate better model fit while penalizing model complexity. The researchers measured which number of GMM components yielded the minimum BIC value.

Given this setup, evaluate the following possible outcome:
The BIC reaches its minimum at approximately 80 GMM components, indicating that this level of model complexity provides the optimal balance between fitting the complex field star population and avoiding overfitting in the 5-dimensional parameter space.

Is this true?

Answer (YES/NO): YES